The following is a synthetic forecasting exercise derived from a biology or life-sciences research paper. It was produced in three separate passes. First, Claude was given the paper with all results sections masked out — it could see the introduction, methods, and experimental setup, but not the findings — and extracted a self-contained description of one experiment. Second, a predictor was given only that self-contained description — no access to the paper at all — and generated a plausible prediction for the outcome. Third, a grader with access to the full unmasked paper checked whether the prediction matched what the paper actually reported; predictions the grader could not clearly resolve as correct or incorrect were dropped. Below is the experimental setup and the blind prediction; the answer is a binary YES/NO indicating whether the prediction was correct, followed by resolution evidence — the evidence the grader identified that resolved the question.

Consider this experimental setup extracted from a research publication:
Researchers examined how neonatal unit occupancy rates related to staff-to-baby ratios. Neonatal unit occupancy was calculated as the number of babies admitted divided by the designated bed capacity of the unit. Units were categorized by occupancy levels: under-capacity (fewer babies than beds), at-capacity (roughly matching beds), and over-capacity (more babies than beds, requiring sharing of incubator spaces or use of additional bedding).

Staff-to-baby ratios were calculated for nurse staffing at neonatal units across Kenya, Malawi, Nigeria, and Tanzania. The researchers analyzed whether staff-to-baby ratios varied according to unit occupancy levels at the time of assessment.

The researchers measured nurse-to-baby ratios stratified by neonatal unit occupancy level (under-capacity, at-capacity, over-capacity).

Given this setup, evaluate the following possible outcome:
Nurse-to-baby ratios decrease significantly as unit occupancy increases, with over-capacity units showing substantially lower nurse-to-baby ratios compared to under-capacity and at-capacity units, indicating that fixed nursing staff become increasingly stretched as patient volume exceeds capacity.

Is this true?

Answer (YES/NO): YES